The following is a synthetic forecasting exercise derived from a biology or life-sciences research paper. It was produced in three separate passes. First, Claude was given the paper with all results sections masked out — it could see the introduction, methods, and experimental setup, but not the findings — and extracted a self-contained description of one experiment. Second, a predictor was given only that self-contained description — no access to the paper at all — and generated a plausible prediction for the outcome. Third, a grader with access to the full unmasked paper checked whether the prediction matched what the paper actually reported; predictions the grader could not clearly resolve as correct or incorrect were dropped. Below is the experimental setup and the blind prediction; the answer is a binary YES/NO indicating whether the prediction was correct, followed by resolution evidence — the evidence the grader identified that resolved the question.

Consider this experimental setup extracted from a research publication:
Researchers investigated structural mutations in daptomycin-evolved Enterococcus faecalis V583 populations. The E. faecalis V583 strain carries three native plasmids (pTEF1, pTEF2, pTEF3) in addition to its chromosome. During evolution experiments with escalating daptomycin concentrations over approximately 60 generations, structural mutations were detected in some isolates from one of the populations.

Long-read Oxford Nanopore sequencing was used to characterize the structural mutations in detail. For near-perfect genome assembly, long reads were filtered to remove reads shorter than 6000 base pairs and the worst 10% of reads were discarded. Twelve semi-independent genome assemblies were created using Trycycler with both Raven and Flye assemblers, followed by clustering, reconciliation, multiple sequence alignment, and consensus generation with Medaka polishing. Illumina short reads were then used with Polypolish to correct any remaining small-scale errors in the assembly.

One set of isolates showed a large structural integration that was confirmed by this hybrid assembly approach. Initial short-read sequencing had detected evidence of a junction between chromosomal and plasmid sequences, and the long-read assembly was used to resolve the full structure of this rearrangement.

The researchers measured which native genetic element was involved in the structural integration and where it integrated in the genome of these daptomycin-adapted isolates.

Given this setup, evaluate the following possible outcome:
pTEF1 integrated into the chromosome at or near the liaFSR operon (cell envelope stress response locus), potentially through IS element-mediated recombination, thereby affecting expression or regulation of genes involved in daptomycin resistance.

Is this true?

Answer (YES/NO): NO